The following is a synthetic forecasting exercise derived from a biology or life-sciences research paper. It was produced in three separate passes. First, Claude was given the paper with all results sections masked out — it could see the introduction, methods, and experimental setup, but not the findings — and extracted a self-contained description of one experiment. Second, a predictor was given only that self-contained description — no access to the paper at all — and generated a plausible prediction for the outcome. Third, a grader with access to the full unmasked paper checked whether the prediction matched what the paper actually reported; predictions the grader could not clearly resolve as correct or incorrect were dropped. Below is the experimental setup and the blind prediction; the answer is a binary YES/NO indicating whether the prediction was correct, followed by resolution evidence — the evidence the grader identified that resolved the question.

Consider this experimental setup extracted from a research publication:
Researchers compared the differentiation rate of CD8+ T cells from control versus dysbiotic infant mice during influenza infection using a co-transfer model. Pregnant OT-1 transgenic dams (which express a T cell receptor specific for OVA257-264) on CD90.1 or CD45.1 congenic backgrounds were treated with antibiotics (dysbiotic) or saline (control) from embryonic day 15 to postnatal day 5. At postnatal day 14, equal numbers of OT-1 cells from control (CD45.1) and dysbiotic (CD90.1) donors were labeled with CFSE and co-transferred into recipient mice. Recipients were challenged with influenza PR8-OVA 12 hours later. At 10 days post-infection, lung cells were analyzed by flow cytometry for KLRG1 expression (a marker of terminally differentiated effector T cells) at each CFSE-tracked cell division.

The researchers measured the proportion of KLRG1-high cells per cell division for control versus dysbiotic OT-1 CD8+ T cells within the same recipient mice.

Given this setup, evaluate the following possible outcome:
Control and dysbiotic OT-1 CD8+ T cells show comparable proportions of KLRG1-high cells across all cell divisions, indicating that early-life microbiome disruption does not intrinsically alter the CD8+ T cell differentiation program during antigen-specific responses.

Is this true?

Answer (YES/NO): NO